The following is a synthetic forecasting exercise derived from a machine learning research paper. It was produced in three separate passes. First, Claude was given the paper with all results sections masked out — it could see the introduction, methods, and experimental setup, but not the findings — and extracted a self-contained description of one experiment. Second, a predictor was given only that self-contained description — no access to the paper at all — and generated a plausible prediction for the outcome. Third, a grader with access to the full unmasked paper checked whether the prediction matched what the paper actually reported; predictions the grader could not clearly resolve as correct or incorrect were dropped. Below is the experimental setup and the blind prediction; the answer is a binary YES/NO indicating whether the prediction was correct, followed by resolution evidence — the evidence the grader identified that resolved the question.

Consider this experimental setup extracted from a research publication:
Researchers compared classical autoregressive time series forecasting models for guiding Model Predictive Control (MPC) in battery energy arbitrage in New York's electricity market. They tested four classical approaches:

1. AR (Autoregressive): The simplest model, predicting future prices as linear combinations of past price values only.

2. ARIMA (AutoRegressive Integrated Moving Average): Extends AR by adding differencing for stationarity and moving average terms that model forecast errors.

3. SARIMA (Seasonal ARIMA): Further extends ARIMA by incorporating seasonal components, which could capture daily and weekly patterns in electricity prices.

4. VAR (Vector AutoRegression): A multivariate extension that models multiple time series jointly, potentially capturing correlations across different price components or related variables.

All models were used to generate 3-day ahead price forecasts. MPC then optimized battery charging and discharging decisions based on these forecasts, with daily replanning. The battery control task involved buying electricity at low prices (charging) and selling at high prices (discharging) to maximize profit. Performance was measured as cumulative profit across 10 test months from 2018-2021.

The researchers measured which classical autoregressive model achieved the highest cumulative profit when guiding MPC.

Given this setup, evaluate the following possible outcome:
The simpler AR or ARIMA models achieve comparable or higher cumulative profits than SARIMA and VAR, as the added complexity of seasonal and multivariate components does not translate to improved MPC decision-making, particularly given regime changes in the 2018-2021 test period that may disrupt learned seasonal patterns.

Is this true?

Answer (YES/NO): NO